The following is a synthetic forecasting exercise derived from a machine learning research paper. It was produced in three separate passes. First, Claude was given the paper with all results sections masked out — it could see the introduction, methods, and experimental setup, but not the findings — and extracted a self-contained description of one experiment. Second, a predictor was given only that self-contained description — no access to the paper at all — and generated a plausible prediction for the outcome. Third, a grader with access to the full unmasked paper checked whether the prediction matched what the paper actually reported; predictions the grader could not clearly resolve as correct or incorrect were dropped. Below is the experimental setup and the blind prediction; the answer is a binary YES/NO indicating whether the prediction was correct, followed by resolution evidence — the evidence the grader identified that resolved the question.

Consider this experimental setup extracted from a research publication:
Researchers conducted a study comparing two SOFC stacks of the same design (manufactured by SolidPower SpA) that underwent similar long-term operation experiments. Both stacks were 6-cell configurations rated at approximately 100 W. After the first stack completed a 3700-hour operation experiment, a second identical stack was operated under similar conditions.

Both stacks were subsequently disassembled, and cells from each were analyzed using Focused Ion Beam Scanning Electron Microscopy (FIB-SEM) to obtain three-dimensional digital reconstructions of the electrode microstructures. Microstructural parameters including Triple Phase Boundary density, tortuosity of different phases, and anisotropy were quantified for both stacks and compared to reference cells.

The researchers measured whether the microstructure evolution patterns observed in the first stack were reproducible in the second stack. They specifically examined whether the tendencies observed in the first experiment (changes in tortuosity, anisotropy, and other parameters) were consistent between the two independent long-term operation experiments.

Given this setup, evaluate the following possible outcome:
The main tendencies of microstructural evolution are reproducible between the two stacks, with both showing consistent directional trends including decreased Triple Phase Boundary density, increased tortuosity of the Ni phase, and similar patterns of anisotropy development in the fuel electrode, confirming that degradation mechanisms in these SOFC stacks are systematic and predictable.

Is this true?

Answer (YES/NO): NO